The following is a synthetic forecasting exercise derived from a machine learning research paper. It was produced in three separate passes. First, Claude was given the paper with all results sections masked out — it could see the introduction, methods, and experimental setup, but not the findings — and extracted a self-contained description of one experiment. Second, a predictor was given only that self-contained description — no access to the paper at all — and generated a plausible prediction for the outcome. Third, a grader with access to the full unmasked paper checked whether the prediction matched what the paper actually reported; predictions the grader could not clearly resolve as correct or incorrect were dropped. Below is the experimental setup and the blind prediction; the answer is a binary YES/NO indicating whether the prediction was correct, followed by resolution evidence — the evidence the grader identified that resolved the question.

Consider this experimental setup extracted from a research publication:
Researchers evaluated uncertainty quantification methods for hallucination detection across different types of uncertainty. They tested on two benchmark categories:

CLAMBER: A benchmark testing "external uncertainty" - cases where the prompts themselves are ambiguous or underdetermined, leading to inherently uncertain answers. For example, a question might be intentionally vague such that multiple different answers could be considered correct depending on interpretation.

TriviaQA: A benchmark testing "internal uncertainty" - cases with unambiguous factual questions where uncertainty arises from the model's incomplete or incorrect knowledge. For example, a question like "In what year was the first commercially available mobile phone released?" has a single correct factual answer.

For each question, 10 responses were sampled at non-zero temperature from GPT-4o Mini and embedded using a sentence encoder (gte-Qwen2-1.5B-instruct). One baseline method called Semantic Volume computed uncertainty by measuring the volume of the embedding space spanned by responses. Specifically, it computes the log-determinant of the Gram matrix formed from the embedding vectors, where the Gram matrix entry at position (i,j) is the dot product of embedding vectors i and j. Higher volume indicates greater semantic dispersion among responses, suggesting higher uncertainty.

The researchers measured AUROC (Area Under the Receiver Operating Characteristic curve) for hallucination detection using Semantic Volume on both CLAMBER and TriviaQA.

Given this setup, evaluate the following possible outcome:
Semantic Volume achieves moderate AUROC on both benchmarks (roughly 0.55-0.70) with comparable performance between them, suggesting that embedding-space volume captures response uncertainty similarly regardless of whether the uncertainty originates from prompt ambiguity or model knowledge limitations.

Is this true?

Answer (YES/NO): NO